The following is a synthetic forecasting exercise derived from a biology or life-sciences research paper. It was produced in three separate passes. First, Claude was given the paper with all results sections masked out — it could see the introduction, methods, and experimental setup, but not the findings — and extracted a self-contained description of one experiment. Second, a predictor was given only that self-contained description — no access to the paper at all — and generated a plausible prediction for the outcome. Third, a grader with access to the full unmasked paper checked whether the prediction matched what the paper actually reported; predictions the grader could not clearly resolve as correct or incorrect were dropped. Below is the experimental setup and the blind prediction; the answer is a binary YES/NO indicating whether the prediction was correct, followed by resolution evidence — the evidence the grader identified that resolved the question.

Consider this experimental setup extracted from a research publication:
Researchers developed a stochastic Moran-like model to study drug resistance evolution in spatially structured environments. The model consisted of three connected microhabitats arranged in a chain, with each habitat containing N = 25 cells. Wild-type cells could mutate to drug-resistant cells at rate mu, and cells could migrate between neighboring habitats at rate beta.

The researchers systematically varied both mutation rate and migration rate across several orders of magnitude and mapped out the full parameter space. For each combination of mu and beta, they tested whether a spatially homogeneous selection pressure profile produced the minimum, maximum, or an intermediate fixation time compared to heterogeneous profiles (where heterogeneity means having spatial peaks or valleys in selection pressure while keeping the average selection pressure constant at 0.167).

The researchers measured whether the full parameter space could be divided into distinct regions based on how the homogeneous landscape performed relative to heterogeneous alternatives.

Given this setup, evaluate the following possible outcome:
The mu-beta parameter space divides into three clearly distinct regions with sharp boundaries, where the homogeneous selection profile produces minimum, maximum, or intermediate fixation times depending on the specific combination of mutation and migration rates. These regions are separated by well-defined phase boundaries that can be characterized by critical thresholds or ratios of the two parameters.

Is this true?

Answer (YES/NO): NO